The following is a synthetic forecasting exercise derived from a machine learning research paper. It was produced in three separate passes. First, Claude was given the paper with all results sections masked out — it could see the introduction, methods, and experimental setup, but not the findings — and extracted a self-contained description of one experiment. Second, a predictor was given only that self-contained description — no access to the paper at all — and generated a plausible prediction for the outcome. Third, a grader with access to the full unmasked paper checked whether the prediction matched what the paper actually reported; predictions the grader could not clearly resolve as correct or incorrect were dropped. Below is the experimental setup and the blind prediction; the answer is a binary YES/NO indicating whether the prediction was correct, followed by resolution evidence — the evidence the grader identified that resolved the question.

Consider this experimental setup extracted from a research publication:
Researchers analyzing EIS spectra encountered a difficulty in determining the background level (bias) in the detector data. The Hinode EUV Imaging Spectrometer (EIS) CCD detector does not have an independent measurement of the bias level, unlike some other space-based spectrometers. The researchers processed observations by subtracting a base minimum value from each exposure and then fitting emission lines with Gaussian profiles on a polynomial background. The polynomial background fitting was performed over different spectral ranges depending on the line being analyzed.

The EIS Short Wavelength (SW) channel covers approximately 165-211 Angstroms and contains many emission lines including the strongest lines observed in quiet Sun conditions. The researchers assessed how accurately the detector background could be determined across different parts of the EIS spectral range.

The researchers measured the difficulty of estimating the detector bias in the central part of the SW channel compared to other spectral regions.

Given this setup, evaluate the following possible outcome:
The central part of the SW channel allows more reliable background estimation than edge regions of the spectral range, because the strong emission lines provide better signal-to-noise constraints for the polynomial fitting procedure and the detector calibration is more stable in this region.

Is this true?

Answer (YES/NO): NO